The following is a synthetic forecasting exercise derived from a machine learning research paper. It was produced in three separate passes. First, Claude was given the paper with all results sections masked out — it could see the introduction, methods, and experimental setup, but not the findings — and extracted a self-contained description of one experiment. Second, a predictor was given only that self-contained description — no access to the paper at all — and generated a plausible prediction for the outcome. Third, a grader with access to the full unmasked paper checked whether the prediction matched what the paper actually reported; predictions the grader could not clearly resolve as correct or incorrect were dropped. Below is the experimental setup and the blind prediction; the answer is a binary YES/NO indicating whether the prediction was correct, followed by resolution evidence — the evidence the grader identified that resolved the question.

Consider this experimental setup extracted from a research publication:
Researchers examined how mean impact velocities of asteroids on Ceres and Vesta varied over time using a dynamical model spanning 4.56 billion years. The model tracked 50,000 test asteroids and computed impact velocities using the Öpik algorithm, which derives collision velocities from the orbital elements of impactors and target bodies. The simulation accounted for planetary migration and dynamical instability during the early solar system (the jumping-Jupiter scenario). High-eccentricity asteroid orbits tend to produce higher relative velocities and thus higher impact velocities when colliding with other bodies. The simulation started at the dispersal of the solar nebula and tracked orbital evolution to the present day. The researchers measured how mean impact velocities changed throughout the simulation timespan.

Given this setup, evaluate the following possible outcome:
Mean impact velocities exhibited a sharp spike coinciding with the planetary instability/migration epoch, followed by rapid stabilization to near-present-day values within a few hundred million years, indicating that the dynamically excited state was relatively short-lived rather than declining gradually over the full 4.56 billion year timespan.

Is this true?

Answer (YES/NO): NO